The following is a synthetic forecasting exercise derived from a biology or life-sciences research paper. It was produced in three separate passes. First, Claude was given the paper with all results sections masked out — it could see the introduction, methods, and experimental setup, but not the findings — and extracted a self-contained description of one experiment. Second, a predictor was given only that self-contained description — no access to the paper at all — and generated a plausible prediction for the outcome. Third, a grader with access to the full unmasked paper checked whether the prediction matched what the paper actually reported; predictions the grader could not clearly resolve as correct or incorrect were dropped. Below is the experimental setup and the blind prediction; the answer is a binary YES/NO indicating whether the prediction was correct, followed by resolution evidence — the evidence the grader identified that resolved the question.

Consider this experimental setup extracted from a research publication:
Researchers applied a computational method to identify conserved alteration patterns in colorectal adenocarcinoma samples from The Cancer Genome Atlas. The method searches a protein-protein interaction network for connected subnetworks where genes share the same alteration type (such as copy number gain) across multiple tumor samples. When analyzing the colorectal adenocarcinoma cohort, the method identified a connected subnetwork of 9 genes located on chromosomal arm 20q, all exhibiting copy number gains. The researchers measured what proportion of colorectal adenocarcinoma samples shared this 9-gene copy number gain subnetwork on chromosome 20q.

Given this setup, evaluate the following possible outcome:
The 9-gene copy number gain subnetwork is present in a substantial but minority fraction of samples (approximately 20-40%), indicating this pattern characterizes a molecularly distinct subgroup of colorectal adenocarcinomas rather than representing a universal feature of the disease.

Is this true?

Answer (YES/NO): YES